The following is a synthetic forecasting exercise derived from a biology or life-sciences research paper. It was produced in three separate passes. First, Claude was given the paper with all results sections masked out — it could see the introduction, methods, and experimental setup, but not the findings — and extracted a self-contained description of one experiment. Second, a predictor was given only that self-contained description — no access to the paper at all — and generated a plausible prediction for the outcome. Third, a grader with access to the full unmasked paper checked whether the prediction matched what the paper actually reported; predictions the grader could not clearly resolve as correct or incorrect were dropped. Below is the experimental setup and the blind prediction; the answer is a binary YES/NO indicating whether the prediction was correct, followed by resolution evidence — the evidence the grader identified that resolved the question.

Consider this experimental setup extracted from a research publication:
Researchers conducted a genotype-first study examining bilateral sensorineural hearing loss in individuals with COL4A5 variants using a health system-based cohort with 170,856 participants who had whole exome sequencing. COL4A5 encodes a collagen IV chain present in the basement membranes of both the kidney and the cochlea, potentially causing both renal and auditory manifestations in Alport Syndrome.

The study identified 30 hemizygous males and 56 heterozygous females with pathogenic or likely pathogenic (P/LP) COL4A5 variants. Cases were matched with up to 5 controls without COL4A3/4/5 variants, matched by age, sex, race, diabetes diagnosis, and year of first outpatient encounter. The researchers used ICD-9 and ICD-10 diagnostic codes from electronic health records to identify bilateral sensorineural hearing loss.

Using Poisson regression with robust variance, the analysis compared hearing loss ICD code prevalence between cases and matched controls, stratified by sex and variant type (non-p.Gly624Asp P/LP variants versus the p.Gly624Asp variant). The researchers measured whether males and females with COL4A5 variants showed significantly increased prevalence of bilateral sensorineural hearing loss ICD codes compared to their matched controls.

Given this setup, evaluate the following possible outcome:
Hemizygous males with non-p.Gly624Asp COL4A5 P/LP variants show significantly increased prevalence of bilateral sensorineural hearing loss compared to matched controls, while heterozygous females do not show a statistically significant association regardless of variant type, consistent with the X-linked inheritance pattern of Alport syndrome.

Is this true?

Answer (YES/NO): YES